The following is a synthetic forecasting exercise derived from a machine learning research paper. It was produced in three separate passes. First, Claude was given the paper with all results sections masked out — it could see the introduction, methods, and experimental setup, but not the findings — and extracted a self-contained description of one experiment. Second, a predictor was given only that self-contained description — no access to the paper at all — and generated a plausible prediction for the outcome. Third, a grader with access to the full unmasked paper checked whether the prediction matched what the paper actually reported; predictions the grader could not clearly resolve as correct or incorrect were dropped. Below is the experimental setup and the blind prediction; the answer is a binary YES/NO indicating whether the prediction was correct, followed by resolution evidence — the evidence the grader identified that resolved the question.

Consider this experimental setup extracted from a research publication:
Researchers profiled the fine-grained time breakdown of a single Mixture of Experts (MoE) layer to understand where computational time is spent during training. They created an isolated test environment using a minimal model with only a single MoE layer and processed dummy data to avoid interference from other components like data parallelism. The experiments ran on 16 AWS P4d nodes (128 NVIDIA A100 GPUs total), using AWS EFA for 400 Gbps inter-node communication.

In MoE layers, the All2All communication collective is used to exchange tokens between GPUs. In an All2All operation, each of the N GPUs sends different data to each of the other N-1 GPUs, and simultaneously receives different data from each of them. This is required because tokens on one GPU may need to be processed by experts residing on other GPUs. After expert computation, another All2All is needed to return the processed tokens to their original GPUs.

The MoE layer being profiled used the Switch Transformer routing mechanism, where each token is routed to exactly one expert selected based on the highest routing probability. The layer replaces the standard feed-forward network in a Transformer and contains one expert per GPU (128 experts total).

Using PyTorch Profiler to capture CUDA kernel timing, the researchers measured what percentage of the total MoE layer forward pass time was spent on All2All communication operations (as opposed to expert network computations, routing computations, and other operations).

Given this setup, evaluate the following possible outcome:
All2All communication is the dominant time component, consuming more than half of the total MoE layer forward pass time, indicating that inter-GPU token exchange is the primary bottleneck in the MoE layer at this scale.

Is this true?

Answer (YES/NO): YES